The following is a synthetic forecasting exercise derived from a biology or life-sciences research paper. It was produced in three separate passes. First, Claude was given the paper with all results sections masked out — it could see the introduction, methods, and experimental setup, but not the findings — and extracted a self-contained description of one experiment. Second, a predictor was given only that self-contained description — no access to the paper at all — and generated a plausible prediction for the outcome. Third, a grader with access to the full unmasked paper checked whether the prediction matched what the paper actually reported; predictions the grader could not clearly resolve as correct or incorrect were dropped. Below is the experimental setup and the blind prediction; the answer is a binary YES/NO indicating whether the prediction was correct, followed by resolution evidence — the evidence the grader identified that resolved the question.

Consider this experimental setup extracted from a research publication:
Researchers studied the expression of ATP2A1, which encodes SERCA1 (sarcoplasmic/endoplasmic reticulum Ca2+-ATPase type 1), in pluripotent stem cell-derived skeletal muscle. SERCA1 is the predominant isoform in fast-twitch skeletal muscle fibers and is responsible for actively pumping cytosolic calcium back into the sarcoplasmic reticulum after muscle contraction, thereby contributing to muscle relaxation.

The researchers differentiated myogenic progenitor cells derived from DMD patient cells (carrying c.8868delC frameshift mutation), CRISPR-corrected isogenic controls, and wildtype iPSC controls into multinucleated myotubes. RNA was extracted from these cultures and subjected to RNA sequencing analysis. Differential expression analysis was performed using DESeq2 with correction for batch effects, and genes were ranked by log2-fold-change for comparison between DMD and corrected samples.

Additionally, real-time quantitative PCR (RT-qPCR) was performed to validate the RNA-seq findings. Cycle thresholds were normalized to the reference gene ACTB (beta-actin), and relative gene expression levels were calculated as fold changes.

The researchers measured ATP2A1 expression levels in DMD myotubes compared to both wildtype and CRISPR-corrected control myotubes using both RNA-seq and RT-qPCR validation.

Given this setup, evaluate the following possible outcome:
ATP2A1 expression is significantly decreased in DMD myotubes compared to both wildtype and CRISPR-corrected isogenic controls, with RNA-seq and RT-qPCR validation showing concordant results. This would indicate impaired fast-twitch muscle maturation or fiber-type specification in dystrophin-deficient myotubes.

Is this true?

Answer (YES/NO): NO